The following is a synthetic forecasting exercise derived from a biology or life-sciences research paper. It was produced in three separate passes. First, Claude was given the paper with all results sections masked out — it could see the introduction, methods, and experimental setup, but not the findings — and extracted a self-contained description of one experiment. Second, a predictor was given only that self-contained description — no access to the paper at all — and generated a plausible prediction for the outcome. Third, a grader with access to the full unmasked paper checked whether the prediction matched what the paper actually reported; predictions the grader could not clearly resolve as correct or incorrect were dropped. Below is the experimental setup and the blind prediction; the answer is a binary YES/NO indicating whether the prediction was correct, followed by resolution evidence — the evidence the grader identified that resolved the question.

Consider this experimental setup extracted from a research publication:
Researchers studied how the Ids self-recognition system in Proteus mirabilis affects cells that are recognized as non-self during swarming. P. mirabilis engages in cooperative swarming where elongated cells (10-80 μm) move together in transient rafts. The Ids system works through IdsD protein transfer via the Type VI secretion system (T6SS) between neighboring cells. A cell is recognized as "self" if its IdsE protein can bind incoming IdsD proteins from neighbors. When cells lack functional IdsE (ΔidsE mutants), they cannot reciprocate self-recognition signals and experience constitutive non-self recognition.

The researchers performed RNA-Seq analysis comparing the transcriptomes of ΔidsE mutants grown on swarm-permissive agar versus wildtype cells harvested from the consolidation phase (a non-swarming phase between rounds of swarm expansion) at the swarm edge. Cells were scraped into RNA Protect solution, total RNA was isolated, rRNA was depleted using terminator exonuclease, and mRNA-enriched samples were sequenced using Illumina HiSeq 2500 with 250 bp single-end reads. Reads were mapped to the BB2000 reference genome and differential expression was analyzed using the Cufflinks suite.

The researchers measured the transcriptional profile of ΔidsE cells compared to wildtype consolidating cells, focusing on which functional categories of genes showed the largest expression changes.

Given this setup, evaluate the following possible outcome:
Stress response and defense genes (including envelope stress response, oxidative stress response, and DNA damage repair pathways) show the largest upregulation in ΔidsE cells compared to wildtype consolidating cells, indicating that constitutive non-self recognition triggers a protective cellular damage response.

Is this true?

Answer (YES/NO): NO